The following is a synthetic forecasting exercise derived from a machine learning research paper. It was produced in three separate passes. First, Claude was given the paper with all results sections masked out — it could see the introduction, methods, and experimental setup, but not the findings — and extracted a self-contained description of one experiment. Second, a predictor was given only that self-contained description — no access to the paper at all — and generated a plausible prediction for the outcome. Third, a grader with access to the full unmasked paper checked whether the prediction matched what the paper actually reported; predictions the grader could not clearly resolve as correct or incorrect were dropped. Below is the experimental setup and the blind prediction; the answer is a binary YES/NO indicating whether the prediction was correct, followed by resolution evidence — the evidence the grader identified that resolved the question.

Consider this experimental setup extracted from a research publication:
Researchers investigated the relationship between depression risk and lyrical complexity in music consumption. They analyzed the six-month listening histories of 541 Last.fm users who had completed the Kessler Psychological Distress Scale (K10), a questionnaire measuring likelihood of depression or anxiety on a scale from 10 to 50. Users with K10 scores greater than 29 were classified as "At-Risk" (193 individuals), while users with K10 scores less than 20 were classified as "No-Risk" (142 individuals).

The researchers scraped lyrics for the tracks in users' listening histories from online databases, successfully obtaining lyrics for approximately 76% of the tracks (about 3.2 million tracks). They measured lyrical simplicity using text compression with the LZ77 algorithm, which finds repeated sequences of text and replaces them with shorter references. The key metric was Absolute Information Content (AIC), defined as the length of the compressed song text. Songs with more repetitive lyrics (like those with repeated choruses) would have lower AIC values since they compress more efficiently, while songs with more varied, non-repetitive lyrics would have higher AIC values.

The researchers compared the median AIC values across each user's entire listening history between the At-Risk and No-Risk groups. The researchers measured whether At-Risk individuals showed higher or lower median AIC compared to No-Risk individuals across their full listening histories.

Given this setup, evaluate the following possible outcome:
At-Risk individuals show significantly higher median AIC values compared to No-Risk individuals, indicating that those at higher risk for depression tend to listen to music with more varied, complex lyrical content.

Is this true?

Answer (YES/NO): YES